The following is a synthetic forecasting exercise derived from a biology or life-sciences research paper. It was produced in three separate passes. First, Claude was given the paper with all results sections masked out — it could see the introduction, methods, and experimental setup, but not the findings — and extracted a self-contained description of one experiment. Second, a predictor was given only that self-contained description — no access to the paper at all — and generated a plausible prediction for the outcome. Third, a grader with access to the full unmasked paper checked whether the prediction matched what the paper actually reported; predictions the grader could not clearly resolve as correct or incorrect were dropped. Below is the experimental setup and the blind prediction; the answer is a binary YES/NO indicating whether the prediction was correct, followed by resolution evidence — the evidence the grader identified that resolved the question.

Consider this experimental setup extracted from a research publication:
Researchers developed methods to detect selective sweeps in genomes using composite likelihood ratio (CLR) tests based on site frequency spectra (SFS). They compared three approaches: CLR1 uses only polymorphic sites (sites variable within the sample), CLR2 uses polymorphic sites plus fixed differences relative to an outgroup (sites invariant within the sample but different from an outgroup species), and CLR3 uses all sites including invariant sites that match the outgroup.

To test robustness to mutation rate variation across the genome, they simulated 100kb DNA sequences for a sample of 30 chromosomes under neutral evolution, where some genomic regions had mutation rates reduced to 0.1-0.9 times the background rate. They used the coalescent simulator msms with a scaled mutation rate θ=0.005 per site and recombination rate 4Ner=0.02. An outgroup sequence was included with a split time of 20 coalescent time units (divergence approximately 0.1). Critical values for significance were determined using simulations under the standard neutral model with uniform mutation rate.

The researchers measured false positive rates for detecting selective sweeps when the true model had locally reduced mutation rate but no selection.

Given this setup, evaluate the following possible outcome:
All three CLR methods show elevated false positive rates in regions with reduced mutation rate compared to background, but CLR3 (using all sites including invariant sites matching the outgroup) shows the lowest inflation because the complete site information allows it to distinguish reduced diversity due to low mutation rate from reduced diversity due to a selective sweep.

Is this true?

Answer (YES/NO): NO